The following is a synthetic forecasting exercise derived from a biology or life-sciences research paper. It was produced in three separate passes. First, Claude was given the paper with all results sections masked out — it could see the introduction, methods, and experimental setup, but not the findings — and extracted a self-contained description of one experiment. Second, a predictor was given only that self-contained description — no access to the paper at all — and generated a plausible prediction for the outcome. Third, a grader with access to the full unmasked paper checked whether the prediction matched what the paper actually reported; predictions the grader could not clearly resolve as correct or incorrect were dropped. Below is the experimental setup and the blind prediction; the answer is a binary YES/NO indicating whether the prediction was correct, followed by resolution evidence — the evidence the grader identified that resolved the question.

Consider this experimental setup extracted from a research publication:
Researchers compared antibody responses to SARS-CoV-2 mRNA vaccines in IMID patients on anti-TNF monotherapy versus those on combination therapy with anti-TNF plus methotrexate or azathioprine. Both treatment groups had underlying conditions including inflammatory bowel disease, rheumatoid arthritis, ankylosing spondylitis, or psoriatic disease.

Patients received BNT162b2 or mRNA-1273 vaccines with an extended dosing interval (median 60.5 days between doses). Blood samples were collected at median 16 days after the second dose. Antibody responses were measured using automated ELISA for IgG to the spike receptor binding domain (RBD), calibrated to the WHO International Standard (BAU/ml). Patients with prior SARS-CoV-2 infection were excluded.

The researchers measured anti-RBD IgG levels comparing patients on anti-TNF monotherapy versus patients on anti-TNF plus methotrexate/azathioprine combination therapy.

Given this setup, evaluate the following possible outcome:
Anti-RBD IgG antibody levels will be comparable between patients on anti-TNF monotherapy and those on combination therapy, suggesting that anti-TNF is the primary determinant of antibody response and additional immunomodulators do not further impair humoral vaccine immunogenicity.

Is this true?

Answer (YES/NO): YES